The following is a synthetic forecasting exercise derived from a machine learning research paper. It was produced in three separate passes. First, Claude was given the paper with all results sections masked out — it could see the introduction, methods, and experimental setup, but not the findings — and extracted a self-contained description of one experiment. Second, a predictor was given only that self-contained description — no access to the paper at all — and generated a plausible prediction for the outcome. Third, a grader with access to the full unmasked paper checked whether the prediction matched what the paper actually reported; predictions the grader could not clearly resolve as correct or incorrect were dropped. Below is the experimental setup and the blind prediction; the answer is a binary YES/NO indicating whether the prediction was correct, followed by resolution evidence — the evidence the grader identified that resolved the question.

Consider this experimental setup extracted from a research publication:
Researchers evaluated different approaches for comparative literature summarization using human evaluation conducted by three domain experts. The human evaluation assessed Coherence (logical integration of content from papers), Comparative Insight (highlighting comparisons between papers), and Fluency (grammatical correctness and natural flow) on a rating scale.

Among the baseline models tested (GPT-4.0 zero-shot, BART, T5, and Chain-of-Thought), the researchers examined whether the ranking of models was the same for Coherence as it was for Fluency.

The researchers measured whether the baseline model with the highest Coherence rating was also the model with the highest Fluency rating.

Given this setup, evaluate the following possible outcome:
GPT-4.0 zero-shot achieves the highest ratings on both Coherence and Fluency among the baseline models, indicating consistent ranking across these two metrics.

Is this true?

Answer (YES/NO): YES